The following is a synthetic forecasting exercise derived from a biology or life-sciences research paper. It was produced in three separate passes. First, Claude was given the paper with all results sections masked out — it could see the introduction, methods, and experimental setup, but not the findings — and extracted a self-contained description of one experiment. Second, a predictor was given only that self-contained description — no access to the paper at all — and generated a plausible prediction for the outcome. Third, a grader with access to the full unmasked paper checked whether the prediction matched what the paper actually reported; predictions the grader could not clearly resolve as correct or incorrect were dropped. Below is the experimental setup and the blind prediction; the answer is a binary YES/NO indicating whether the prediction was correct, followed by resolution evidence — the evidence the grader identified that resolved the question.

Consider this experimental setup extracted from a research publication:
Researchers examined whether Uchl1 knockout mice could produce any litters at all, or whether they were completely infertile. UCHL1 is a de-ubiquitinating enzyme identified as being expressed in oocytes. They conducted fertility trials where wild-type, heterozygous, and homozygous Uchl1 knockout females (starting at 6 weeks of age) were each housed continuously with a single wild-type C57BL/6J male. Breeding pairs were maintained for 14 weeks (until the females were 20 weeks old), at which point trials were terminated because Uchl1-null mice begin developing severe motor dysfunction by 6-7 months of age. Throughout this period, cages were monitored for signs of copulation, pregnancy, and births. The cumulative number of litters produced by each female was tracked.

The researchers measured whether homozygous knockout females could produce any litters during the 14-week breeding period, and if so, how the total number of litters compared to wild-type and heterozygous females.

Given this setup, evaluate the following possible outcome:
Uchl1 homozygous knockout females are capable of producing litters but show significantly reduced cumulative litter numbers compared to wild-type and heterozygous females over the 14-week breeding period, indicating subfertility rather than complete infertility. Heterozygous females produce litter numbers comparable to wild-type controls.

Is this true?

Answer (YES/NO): NO